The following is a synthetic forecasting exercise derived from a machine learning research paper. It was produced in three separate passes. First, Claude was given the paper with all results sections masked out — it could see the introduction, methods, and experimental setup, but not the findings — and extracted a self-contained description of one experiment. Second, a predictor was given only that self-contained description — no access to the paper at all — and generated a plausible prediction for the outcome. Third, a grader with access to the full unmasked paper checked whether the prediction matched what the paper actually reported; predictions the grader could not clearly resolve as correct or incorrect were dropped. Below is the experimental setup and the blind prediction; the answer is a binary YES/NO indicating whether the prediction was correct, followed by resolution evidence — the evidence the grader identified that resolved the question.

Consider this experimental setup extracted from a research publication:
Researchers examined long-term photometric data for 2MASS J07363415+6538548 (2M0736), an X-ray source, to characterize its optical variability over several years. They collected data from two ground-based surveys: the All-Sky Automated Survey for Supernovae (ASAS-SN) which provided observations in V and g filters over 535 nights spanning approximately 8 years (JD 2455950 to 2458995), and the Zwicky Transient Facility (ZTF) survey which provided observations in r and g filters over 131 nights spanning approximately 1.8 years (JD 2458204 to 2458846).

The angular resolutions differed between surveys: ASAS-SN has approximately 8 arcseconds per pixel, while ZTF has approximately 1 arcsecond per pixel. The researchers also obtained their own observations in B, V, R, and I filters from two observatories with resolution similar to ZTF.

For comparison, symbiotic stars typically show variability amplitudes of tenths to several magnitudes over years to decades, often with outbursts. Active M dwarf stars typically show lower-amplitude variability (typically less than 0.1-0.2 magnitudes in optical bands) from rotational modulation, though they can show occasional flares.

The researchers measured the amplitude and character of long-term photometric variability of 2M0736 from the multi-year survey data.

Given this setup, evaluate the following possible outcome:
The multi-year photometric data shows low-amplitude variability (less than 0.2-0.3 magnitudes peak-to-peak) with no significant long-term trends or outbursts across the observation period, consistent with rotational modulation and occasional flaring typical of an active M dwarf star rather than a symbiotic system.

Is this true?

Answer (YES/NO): YES